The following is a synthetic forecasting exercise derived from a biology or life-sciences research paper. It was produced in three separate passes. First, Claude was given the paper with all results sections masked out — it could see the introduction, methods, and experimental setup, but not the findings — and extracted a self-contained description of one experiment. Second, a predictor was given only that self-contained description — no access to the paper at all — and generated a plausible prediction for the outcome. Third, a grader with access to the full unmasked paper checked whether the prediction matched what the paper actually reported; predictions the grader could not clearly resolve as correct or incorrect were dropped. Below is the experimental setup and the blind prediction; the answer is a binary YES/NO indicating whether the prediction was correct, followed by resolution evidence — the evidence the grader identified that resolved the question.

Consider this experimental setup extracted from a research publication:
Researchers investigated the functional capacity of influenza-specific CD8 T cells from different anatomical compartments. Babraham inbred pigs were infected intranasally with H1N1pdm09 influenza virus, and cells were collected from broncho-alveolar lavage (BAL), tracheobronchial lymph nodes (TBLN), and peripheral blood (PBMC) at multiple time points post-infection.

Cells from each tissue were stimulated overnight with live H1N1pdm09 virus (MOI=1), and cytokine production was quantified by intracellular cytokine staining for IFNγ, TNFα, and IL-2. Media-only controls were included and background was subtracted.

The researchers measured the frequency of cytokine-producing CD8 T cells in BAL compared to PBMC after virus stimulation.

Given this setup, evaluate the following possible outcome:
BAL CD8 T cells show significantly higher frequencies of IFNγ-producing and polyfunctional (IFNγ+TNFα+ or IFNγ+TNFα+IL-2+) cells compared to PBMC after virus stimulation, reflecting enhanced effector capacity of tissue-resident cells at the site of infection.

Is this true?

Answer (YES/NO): YES